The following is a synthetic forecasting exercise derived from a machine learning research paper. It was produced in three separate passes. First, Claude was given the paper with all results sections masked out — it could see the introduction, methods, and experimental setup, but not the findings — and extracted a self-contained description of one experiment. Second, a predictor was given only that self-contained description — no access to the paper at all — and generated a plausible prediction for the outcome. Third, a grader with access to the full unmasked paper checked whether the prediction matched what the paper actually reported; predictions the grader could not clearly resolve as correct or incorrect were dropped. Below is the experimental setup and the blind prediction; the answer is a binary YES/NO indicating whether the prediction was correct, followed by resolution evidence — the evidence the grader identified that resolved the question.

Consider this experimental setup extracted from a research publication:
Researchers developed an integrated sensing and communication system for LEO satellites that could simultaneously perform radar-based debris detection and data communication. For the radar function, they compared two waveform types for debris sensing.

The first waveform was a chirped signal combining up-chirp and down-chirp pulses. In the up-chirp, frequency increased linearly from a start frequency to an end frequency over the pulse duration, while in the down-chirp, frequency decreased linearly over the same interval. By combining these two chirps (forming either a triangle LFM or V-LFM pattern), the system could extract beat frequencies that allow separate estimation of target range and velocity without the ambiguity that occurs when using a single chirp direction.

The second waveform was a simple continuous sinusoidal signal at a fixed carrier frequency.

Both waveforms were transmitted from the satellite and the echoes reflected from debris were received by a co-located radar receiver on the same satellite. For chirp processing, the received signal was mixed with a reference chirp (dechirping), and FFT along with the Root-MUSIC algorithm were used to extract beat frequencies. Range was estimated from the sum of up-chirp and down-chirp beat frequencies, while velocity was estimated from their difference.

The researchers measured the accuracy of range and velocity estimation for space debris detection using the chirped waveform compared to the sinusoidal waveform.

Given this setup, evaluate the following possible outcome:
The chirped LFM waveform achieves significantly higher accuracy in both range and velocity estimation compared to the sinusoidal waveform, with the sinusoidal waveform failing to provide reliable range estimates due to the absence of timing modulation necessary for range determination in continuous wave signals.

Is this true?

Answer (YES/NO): NO